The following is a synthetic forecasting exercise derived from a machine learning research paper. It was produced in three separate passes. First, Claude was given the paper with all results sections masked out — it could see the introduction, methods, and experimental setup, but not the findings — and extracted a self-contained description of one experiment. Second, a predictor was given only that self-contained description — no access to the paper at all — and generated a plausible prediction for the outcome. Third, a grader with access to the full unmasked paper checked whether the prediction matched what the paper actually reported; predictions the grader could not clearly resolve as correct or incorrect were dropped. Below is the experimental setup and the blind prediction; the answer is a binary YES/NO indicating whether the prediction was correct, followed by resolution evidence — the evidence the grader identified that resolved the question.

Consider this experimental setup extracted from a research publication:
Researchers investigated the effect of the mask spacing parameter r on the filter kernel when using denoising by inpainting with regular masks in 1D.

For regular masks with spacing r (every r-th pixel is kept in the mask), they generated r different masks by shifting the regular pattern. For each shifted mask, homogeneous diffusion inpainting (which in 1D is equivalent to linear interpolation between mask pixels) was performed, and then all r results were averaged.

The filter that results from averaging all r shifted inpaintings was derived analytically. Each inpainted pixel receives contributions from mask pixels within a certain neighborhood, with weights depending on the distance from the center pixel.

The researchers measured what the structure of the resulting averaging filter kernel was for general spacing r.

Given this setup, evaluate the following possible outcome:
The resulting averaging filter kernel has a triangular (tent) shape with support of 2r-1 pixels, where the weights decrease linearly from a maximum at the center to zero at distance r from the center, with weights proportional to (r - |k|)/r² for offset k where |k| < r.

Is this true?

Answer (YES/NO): YES